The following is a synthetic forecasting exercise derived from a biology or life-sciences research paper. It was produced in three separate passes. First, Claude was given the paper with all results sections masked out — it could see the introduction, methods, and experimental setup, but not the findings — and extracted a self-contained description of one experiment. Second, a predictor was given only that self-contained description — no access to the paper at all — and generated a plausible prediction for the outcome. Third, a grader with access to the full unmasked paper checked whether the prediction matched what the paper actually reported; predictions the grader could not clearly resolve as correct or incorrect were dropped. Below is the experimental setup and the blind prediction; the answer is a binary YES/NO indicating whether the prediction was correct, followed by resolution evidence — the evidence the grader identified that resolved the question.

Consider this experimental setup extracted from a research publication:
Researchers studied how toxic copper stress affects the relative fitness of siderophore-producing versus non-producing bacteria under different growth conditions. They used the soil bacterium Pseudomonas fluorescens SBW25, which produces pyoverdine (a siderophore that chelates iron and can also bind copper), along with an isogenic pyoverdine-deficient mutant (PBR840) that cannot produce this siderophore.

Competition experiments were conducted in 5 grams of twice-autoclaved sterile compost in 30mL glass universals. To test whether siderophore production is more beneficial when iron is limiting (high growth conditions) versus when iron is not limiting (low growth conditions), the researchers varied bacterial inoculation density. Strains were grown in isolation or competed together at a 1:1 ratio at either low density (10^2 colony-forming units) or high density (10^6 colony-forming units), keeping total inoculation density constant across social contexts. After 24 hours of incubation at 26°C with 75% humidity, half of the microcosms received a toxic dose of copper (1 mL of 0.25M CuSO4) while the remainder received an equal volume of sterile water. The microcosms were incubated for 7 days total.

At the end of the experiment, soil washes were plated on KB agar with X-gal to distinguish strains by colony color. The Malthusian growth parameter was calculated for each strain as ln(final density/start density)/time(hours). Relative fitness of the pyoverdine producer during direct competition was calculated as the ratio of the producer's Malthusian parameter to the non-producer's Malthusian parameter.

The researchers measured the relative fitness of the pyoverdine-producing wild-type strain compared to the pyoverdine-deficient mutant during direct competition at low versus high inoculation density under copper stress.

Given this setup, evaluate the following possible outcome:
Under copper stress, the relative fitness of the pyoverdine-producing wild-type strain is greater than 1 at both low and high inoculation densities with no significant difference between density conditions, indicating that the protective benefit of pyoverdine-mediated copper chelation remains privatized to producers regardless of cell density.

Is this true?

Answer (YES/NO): NO